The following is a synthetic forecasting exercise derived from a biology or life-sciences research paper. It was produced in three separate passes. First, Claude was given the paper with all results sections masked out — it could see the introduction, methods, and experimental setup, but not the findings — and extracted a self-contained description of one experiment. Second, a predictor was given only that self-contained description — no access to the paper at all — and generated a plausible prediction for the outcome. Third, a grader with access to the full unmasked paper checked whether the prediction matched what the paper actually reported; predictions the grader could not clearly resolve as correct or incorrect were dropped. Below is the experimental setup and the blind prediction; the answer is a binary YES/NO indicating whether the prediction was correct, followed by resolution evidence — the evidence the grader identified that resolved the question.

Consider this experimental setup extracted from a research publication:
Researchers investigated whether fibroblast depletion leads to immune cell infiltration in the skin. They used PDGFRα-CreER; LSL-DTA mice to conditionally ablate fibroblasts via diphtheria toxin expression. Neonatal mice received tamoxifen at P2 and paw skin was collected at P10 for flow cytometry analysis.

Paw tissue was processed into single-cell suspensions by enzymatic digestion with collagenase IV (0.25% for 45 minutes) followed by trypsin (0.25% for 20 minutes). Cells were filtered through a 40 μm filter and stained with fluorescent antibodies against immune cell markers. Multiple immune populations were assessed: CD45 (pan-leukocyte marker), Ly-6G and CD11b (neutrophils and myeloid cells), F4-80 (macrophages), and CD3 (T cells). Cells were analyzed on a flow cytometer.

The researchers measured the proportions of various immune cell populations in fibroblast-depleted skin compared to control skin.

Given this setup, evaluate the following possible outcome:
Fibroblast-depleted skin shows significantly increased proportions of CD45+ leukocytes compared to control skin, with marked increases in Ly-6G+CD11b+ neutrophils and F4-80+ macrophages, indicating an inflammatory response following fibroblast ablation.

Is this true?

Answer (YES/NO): NO